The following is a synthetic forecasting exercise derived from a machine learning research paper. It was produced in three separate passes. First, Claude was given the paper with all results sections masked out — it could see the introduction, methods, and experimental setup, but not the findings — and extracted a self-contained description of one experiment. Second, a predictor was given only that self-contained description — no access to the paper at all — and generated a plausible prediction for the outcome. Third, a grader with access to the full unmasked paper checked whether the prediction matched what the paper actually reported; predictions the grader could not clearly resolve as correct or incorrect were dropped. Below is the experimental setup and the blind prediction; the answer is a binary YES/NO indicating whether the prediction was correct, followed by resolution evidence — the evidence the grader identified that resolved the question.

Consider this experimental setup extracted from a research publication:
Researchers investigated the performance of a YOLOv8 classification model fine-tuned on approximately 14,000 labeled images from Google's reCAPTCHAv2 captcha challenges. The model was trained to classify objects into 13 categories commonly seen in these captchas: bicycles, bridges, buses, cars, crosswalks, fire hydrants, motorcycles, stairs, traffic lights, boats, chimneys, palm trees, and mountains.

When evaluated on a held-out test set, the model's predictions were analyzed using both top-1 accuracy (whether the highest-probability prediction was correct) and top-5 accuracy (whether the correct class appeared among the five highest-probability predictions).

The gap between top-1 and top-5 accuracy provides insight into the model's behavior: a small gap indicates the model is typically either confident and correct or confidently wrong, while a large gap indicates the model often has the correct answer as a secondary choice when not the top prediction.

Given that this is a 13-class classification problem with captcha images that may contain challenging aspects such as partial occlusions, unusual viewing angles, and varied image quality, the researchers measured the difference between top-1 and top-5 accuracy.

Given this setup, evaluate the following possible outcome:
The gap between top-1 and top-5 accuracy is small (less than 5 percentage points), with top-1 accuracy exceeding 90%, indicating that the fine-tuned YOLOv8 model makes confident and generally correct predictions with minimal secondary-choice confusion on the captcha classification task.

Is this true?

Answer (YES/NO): NO